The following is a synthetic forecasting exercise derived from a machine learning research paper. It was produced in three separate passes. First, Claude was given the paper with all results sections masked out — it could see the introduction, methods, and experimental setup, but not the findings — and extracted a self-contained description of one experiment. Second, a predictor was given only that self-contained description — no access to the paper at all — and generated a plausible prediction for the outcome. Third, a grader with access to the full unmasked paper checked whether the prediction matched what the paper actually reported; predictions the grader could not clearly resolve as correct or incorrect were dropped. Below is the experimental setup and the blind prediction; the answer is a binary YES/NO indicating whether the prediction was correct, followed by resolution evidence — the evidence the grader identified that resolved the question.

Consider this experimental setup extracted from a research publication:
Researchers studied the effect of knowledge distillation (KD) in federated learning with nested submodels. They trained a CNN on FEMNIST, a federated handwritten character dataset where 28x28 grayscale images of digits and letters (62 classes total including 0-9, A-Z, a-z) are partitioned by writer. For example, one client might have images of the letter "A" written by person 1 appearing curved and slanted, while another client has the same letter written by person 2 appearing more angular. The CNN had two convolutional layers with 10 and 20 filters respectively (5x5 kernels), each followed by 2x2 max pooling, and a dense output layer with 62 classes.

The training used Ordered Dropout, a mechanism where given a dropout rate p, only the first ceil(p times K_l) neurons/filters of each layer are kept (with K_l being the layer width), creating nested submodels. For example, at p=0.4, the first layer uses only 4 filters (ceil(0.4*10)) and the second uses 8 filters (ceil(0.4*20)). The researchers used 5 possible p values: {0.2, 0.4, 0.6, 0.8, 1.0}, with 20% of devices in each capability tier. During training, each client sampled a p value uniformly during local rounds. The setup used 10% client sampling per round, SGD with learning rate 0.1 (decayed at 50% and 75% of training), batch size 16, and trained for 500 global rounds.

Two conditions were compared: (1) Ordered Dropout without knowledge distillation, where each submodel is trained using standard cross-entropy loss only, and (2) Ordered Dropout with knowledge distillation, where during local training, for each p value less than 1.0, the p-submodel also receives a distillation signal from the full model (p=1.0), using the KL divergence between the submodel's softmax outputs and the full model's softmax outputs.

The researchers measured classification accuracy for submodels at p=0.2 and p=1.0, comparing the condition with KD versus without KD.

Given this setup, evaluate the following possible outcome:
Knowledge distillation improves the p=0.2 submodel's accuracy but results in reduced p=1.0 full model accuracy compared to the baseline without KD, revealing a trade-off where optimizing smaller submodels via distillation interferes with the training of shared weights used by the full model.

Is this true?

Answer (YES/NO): NO